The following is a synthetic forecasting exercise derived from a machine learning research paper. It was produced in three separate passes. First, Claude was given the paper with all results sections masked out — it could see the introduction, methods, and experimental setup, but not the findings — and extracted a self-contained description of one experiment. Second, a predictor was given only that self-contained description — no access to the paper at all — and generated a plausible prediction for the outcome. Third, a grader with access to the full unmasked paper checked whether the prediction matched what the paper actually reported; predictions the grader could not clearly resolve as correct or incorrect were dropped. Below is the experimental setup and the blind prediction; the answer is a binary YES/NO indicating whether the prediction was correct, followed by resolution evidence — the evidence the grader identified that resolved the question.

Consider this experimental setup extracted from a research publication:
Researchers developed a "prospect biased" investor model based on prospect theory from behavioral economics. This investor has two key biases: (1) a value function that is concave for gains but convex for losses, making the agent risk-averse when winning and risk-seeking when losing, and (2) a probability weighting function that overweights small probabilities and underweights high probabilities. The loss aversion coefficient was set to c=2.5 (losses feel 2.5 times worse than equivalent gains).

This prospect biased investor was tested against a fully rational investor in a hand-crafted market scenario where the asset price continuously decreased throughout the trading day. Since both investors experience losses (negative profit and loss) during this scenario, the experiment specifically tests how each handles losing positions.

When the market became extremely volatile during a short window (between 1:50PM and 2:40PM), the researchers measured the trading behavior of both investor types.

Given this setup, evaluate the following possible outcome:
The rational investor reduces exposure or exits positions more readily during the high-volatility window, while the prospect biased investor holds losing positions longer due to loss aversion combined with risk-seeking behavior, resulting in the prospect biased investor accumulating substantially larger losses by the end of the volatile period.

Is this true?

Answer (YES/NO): NO